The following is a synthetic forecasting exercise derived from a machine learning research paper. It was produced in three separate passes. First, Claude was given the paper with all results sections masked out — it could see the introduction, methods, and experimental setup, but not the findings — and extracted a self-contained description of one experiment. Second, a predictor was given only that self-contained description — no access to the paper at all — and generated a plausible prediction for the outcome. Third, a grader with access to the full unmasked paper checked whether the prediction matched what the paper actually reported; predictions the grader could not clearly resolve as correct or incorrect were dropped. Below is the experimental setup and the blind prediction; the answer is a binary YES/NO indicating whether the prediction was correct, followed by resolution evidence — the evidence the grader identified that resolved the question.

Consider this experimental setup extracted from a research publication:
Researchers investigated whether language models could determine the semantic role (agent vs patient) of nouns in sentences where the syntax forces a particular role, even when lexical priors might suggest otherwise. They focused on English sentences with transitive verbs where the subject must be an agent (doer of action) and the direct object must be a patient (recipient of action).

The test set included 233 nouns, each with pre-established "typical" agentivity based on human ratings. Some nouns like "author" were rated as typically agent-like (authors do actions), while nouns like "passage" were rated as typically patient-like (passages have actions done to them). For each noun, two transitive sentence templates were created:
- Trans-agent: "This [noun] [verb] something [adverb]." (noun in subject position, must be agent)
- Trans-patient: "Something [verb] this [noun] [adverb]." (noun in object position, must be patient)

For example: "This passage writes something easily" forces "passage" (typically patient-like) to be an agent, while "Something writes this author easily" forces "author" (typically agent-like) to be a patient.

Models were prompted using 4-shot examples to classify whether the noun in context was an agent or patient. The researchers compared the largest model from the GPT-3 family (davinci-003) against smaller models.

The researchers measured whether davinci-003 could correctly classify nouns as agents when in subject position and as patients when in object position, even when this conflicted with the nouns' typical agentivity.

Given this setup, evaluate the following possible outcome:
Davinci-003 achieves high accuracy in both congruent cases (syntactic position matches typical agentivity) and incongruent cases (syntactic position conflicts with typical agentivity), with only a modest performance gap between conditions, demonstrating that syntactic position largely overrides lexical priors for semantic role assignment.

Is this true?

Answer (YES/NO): YES